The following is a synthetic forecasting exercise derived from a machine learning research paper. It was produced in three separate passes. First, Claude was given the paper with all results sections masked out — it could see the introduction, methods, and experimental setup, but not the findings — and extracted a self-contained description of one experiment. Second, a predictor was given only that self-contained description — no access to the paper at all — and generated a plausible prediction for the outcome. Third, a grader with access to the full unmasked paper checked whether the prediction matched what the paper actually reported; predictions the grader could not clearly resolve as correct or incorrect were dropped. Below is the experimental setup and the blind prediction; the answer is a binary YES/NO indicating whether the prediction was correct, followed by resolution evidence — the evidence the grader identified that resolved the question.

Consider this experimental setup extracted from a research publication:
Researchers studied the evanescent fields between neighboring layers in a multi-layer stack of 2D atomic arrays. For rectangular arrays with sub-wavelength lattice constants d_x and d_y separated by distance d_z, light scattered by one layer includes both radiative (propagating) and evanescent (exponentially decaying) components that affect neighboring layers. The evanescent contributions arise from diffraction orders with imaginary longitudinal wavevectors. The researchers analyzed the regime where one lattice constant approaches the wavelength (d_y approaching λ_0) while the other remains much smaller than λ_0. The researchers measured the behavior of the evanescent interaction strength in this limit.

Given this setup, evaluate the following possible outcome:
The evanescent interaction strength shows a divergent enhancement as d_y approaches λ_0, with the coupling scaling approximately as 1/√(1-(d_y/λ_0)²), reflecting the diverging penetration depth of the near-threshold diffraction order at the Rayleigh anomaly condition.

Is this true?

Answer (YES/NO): YES